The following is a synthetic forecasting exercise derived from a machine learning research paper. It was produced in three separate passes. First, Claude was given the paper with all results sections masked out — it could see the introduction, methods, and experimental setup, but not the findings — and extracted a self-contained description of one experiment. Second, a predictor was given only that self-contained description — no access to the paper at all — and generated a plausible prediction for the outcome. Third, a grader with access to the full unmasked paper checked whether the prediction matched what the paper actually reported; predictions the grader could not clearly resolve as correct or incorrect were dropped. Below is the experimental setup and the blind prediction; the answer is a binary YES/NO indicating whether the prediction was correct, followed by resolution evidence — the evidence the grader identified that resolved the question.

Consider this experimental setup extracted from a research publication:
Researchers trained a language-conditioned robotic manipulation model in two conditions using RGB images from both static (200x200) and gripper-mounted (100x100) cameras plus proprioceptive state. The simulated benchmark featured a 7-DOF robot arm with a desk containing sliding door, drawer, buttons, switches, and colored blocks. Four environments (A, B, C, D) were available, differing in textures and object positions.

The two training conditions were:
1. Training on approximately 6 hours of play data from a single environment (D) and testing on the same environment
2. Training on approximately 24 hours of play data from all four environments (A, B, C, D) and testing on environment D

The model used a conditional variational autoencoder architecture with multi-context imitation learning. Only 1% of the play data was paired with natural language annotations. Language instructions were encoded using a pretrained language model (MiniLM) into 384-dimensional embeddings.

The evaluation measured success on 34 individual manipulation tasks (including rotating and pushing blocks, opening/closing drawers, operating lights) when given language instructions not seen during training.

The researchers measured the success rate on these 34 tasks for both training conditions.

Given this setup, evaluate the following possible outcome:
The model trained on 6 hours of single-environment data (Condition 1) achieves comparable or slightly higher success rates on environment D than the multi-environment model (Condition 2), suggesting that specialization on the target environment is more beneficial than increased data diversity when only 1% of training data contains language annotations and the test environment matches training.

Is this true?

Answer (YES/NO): YES